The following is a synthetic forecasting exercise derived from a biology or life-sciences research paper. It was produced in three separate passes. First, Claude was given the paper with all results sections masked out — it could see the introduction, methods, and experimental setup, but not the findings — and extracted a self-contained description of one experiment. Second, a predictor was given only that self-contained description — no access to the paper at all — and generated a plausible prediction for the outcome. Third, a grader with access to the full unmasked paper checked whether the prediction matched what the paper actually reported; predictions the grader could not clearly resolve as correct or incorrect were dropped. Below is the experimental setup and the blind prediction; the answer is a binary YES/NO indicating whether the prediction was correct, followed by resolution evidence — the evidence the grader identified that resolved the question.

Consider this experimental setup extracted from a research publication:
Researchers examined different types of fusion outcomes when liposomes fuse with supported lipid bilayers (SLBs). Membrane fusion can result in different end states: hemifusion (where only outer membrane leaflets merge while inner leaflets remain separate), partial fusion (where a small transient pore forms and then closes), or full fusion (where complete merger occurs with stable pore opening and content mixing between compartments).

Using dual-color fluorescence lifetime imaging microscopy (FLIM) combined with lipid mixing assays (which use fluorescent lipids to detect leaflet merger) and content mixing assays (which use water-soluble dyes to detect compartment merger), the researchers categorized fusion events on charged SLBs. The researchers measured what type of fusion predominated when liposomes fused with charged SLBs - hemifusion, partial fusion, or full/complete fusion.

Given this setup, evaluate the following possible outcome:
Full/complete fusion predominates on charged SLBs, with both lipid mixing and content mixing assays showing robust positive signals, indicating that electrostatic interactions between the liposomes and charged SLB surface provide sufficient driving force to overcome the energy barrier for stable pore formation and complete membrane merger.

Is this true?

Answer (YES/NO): YES